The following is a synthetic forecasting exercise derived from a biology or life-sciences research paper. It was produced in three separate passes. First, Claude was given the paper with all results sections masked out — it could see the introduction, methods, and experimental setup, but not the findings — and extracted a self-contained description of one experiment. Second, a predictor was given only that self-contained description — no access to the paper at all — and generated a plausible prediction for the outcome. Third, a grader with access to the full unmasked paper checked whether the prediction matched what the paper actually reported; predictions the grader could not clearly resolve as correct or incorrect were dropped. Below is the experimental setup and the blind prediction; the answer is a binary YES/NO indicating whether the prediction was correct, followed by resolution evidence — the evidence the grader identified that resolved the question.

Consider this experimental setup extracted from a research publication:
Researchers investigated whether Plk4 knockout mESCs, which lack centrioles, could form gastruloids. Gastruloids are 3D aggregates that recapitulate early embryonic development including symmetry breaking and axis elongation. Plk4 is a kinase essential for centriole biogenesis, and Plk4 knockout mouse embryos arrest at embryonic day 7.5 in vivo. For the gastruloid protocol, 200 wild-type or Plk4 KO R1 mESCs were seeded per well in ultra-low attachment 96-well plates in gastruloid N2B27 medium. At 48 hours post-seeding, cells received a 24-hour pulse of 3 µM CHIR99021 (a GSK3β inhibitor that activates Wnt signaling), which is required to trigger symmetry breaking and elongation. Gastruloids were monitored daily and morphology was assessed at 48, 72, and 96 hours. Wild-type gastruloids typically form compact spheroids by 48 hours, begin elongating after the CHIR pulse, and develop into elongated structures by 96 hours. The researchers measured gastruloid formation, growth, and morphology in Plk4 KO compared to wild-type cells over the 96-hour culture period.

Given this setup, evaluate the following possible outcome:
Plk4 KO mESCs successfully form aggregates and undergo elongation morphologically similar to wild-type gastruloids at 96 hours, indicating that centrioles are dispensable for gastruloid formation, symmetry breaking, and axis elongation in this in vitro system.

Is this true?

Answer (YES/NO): NO